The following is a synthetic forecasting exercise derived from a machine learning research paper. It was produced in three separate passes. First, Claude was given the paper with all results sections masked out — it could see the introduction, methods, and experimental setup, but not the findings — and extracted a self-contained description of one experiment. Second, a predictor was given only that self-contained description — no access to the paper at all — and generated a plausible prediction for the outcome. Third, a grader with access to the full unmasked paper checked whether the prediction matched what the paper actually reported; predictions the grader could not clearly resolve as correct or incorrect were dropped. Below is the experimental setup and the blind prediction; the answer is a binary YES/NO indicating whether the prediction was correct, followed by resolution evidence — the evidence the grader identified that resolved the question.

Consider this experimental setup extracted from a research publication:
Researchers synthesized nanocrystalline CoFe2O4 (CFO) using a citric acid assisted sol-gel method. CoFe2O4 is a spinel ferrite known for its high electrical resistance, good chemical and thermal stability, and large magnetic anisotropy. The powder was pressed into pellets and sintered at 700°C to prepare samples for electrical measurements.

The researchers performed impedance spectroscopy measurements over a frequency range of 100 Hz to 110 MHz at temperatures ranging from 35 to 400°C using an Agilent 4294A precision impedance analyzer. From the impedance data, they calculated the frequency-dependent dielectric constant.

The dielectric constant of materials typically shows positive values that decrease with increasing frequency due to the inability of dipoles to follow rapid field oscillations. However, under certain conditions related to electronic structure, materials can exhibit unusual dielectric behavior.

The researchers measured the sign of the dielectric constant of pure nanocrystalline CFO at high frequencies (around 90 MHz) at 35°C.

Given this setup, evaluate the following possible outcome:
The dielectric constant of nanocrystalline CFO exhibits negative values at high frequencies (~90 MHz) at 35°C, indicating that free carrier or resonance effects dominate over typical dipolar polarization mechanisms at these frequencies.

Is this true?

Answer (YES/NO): YES